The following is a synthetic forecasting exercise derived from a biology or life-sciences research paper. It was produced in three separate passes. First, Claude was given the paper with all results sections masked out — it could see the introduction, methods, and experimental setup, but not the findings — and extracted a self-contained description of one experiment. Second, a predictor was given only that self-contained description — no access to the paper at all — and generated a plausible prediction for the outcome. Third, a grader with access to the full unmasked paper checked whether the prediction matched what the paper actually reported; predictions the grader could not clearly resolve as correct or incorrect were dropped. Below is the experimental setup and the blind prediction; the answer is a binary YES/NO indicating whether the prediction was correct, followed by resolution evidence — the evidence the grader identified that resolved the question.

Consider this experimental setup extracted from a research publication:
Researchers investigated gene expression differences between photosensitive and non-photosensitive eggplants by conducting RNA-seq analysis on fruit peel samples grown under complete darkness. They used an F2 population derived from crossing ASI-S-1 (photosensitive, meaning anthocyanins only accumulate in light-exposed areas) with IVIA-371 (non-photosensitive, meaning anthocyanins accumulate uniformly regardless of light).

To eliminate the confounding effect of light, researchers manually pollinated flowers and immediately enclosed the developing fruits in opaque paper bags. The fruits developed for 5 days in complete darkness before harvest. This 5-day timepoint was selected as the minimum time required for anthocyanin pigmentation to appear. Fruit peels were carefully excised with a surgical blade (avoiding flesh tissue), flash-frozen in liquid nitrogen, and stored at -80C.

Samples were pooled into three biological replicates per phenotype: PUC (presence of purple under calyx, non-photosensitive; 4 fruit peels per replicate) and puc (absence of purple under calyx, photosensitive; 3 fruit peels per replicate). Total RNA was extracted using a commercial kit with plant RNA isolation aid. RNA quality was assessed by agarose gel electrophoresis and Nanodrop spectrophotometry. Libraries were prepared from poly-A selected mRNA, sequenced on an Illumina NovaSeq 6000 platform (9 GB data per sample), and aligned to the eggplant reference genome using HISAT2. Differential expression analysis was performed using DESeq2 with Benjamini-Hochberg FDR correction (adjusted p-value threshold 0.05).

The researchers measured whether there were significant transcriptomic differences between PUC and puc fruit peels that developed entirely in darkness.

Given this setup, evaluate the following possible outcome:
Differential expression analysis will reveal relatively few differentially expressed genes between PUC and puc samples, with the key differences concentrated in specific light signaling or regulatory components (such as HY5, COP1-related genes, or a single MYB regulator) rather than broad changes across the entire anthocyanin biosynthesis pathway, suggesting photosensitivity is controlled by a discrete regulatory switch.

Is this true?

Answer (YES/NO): NO